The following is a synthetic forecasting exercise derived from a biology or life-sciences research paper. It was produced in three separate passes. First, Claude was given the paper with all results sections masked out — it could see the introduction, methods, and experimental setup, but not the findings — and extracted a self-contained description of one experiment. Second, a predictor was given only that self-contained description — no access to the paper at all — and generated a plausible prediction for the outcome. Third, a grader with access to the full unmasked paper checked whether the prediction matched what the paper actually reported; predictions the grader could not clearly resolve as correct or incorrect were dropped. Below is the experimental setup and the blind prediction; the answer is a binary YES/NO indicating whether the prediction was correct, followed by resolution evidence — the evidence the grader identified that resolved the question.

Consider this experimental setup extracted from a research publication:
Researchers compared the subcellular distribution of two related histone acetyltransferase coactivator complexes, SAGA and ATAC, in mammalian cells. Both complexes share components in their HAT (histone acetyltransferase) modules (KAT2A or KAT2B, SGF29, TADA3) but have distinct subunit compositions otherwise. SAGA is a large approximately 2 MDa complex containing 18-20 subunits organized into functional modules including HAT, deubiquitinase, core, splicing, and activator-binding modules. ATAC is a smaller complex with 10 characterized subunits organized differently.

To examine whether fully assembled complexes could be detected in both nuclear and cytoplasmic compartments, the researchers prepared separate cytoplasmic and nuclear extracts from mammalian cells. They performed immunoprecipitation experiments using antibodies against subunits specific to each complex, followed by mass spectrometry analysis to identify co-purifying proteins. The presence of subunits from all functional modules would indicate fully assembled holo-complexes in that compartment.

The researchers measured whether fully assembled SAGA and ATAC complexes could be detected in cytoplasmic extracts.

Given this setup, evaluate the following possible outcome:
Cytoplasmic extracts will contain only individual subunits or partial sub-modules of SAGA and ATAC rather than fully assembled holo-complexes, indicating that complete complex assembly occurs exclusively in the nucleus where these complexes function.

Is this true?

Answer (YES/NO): NO